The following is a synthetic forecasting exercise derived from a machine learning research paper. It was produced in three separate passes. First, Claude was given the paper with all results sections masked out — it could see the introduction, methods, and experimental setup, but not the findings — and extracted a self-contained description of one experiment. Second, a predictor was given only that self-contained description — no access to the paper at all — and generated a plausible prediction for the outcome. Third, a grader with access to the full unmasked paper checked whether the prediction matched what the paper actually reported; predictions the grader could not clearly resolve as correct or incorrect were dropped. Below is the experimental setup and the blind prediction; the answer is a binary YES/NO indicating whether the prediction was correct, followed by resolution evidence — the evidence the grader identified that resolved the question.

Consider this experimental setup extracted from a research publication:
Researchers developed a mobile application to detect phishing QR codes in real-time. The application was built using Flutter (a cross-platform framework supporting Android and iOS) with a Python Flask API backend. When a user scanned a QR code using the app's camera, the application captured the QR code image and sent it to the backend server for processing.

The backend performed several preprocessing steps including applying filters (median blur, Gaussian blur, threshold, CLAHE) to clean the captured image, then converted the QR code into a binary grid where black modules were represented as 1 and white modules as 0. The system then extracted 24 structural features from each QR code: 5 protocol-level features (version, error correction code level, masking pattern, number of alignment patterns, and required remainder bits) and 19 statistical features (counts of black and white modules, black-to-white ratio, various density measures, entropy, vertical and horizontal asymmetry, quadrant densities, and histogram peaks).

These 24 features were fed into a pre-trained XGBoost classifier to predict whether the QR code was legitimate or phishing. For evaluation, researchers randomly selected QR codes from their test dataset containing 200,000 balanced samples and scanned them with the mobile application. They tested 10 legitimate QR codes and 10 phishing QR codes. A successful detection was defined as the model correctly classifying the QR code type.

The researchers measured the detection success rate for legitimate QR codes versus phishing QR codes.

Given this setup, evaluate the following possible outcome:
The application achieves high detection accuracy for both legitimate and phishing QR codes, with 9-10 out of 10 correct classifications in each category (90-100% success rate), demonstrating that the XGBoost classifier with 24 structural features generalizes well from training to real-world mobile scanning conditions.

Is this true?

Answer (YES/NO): NO